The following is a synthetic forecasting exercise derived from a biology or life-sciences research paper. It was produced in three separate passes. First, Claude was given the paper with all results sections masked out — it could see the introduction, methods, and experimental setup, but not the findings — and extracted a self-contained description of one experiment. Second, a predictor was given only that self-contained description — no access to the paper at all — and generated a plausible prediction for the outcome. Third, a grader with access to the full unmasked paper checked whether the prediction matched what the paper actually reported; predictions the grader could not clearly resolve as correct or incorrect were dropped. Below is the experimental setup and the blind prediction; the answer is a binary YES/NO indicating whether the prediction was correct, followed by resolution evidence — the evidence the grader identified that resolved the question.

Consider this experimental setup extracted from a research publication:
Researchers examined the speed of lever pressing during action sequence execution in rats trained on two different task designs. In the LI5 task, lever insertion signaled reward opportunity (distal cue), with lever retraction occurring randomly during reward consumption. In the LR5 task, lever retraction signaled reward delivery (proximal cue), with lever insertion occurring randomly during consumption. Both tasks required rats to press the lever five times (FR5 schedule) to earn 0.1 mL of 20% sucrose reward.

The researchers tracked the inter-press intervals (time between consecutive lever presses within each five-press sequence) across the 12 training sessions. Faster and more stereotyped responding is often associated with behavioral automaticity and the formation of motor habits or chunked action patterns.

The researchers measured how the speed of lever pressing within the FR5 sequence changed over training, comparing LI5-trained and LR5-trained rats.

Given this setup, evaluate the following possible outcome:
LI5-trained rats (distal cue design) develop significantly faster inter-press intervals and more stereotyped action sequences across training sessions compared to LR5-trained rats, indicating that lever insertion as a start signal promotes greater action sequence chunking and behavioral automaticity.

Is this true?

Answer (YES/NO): NO